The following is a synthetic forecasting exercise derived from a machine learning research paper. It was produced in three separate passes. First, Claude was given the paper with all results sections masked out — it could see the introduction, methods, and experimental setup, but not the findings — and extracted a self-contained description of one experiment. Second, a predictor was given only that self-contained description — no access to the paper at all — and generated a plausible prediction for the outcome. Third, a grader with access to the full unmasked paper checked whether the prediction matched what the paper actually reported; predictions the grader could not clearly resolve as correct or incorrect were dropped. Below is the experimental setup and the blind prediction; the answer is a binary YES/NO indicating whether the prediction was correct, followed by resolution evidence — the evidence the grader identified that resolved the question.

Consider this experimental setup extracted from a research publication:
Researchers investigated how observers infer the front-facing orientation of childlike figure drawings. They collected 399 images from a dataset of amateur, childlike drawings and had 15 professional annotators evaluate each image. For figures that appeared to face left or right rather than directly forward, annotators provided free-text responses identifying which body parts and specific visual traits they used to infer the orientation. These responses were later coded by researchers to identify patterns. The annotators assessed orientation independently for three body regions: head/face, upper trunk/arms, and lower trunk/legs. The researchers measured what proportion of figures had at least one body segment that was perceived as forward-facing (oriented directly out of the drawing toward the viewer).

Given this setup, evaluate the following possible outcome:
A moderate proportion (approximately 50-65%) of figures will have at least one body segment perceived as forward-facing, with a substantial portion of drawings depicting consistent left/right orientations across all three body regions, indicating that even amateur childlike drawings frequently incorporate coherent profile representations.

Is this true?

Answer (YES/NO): NO